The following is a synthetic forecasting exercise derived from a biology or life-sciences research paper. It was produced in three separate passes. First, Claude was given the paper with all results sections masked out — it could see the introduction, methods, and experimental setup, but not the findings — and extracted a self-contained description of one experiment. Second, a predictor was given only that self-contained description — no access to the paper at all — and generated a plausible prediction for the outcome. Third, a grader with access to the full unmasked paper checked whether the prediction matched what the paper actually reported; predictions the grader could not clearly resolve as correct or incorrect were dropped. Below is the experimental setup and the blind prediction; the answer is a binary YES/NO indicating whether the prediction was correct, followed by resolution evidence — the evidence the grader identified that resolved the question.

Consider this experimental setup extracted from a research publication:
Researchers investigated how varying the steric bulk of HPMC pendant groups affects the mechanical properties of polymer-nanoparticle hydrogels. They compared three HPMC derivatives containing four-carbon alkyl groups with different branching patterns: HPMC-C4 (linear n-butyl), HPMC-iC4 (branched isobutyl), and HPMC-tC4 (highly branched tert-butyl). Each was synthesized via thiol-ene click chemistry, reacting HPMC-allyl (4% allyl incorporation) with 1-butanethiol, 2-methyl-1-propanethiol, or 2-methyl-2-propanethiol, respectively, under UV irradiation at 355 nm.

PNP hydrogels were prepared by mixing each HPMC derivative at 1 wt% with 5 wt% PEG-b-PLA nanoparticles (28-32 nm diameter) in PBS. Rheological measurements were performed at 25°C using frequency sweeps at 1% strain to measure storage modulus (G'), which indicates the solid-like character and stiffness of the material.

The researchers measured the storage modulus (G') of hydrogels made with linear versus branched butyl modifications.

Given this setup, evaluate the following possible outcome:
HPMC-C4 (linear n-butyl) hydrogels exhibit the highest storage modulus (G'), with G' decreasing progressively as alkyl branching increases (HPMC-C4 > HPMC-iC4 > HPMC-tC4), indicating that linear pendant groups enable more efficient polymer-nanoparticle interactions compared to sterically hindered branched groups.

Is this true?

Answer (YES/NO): NO